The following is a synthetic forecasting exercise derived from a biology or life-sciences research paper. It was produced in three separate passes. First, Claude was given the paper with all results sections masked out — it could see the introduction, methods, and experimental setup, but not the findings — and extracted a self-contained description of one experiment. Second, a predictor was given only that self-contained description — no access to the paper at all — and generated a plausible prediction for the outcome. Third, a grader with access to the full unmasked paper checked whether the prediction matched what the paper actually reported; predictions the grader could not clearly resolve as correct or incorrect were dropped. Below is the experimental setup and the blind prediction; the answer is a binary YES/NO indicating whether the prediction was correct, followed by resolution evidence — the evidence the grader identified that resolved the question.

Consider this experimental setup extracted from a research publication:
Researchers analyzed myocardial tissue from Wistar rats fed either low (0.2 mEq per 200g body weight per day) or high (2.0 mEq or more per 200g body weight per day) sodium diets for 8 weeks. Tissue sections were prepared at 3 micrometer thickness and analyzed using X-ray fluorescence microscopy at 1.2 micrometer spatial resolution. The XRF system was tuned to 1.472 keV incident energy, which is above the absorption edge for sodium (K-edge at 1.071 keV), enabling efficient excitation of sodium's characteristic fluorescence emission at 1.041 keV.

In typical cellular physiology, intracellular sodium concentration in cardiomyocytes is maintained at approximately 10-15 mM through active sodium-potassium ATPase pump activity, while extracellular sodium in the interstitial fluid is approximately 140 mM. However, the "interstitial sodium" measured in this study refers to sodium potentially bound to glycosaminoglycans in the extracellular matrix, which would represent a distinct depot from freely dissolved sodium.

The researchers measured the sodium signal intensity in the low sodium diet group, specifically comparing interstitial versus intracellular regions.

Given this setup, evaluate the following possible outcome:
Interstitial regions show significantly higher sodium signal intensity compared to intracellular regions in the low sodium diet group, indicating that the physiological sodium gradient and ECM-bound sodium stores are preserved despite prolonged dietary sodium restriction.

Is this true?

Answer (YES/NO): NO